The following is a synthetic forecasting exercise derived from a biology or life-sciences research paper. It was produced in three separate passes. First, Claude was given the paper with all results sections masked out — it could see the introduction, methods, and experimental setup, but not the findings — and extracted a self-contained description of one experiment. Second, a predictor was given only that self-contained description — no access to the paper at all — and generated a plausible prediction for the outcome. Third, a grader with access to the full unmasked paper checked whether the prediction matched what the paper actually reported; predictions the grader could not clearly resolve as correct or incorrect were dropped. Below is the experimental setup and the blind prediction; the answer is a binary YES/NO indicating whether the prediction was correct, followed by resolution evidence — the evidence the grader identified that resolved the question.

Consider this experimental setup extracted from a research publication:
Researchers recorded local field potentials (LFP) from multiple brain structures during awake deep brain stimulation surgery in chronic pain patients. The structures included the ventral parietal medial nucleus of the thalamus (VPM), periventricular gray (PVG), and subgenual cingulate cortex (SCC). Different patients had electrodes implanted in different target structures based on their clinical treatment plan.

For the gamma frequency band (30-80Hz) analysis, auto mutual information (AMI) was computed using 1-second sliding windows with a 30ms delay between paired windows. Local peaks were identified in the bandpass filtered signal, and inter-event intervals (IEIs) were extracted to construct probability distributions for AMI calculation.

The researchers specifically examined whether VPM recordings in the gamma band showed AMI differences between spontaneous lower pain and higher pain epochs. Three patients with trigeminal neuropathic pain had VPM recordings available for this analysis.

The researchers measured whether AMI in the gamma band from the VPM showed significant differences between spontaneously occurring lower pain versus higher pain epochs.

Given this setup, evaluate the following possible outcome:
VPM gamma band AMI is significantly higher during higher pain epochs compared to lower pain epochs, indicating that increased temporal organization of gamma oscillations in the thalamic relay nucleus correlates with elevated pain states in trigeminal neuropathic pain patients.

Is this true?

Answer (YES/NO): NO